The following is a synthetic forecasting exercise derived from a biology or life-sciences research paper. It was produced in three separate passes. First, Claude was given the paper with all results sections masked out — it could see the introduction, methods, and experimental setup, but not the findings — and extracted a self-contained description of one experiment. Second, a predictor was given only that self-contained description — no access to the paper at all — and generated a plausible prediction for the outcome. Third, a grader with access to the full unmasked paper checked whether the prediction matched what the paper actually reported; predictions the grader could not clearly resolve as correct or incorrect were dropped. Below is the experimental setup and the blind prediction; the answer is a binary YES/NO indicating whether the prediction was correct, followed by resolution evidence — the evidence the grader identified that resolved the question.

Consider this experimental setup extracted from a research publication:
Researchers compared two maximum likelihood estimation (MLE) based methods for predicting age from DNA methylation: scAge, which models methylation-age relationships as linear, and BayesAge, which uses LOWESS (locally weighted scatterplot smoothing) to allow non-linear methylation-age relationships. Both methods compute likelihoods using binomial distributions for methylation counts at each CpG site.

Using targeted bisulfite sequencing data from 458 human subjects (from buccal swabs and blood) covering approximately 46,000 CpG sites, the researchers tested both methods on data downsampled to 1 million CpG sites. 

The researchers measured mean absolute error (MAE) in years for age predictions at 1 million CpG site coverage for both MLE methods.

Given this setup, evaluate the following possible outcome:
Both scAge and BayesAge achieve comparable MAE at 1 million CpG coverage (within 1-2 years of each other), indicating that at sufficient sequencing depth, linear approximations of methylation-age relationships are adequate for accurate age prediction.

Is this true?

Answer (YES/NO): YES